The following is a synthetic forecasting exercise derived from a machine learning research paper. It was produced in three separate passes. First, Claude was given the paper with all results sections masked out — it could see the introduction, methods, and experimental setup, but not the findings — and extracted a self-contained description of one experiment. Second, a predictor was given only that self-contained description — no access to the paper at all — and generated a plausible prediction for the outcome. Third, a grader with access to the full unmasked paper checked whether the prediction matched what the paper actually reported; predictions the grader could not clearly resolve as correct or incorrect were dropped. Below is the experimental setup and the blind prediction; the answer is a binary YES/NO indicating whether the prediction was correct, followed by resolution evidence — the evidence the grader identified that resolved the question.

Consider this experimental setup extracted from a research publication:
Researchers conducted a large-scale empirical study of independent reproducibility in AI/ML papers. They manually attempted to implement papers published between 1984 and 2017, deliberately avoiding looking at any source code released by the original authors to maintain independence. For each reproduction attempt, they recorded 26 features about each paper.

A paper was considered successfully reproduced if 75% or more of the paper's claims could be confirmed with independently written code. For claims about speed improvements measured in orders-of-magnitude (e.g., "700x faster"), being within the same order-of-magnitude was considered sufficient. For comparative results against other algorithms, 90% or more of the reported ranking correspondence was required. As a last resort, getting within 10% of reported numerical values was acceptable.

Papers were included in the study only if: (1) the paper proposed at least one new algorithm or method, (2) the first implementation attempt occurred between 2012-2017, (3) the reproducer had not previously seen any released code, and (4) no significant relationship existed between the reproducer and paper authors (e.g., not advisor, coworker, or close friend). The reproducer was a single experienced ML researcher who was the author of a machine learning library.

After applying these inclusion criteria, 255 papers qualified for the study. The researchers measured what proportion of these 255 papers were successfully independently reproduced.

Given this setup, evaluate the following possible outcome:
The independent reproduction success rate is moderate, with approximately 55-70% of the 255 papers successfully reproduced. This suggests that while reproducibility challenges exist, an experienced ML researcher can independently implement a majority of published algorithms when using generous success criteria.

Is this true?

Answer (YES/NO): YES